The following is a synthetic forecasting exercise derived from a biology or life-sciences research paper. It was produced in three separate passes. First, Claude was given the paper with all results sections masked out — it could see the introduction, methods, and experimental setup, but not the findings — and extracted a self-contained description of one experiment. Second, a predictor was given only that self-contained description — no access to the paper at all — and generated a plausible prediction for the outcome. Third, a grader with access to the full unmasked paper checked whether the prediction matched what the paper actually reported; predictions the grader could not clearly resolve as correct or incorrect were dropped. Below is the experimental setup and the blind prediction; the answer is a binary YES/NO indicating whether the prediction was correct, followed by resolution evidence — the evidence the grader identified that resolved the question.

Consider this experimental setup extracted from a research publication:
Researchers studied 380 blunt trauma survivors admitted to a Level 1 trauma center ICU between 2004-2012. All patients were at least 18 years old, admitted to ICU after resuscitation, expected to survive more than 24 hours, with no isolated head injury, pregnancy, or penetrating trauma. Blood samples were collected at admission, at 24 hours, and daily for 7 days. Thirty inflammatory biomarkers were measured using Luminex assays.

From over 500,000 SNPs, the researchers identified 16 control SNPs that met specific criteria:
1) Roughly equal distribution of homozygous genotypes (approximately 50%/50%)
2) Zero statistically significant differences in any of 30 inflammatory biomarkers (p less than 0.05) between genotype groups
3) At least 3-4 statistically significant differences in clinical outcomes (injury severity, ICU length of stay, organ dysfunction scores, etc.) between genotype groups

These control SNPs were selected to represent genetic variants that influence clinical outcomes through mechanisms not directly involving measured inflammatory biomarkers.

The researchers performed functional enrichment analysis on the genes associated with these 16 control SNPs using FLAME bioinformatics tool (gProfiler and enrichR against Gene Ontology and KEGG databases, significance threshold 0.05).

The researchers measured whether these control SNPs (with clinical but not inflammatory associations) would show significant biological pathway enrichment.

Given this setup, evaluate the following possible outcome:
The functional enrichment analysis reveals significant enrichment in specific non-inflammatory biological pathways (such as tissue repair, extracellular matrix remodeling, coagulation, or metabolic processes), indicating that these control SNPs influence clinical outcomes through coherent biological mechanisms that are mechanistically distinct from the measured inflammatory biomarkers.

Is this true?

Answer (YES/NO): YES